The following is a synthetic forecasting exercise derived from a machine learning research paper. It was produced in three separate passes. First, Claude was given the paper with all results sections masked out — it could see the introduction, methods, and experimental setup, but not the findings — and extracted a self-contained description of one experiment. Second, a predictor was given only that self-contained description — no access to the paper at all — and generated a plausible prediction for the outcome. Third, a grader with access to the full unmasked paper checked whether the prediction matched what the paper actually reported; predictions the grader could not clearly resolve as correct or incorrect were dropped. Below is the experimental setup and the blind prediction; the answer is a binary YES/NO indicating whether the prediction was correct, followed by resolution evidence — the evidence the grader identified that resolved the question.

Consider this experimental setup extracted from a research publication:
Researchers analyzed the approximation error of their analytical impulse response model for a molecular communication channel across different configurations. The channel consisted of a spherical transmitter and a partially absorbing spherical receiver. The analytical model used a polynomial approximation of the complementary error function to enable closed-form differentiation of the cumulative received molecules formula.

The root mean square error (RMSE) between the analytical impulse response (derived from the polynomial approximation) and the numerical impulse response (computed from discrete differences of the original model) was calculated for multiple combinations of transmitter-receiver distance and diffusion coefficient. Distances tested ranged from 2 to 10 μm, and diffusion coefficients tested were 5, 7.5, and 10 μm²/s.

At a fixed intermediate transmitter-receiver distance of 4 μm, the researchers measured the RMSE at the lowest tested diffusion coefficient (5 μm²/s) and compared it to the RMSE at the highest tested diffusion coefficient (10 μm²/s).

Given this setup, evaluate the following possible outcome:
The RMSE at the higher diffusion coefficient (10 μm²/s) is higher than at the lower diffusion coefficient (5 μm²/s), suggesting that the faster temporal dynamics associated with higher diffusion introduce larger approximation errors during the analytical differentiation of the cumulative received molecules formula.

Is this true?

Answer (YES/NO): YES